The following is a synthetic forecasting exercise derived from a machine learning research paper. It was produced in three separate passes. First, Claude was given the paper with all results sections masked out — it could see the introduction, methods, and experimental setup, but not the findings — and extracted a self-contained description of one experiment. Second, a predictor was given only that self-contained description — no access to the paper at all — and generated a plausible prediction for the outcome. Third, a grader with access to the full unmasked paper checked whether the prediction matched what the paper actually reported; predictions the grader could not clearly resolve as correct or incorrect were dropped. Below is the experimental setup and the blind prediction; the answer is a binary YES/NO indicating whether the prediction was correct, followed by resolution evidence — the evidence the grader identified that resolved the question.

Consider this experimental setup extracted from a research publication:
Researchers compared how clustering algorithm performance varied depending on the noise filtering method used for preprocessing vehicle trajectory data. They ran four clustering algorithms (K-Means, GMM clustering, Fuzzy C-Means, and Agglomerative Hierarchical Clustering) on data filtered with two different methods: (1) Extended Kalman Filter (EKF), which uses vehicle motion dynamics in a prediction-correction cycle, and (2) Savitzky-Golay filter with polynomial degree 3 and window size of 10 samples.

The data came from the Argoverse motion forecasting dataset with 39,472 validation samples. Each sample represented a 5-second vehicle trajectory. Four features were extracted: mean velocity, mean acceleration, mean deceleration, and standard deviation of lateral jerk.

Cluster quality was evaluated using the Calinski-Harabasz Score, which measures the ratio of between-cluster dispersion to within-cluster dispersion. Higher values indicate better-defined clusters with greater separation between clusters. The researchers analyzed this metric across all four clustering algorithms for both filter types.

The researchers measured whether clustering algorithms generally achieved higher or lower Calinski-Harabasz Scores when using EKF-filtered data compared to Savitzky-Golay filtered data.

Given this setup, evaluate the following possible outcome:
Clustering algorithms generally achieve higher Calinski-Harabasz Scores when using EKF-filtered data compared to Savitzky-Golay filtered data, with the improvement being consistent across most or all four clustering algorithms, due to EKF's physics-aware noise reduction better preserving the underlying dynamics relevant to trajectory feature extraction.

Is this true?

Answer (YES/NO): YES